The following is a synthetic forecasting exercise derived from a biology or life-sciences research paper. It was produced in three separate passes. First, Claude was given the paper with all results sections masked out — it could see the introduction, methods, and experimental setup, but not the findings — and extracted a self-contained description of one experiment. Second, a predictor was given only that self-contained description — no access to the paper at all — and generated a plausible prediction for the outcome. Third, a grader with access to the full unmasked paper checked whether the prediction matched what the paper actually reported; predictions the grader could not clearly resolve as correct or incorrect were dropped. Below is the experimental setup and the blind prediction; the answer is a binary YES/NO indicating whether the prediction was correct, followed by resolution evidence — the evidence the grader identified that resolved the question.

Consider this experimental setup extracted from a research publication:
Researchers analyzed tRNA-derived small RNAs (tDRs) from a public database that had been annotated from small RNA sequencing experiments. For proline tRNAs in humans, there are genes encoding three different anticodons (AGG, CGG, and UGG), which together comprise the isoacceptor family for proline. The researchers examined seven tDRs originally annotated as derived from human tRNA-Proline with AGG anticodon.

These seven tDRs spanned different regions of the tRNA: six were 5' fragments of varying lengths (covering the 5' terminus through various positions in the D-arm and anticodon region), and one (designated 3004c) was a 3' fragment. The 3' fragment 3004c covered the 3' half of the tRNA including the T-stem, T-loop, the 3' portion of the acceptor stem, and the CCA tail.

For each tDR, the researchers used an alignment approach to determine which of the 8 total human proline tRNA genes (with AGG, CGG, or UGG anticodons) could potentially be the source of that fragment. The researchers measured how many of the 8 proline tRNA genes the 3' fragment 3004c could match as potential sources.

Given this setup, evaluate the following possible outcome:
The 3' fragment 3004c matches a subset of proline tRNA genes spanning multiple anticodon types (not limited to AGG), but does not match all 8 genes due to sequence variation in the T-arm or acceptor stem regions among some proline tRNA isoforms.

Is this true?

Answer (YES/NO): NO